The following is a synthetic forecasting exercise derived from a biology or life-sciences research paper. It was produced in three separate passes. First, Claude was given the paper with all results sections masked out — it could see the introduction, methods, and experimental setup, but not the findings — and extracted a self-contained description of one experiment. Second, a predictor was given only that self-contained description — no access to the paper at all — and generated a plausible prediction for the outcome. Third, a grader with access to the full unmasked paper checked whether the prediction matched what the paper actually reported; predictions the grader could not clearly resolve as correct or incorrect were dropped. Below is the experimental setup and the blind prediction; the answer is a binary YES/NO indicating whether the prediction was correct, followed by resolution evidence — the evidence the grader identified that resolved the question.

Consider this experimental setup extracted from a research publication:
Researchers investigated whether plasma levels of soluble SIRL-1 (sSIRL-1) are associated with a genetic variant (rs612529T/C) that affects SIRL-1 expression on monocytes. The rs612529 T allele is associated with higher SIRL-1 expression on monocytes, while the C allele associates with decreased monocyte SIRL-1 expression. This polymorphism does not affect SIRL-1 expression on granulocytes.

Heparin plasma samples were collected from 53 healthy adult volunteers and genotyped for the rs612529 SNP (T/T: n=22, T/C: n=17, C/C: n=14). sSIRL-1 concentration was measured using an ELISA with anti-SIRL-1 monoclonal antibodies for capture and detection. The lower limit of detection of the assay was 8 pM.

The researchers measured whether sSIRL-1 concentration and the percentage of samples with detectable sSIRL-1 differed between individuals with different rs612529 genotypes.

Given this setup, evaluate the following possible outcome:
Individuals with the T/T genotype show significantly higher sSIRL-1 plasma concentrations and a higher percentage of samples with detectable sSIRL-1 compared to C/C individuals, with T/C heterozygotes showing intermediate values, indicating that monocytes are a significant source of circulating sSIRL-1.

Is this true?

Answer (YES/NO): NO